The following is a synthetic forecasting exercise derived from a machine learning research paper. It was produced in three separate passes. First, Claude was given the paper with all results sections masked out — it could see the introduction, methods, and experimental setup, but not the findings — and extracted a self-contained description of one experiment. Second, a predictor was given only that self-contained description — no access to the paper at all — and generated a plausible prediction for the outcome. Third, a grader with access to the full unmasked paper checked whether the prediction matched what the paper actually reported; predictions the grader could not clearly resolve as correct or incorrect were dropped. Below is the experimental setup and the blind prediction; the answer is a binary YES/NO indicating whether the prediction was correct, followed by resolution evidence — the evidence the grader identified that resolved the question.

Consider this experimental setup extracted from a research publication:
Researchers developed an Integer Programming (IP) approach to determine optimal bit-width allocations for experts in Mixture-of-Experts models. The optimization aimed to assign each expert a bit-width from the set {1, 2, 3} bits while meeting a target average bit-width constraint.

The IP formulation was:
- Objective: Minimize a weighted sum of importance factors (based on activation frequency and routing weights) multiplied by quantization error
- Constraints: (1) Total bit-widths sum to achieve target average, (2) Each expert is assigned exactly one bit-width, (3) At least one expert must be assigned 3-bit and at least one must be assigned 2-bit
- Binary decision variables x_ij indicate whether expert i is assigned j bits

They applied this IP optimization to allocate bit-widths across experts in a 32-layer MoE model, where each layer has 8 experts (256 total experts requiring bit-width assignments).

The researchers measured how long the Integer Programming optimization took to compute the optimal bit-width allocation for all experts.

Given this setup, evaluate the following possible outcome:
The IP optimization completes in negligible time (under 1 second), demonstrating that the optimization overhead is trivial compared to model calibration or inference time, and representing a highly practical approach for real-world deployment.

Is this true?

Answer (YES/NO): YES